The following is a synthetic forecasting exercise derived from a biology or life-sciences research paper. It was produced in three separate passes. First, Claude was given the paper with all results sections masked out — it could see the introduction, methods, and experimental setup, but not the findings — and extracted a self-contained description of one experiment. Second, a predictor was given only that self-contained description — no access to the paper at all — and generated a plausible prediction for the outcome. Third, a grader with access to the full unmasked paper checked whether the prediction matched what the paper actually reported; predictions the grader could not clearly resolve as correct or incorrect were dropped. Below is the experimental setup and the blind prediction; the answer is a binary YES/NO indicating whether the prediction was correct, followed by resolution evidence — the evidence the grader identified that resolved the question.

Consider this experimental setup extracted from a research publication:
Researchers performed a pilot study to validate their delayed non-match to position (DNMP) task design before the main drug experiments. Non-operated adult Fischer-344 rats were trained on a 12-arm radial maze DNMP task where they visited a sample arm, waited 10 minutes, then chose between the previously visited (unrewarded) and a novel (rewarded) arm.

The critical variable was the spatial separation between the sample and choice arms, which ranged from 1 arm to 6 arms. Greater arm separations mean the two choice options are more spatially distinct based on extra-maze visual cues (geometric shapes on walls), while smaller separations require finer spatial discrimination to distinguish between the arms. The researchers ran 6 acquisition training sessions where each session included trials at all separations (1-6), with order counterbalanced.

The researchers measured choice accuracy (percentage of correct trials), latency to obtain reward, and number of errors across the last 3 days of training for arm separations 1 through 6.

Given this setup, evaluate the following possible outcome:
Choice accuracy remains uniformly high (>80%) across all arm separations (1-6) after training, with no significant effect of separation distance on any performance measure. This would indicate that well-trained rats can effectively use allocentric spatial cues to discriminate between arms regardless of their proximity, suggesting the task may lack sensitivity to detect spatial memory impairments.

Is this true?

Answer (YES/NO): NO